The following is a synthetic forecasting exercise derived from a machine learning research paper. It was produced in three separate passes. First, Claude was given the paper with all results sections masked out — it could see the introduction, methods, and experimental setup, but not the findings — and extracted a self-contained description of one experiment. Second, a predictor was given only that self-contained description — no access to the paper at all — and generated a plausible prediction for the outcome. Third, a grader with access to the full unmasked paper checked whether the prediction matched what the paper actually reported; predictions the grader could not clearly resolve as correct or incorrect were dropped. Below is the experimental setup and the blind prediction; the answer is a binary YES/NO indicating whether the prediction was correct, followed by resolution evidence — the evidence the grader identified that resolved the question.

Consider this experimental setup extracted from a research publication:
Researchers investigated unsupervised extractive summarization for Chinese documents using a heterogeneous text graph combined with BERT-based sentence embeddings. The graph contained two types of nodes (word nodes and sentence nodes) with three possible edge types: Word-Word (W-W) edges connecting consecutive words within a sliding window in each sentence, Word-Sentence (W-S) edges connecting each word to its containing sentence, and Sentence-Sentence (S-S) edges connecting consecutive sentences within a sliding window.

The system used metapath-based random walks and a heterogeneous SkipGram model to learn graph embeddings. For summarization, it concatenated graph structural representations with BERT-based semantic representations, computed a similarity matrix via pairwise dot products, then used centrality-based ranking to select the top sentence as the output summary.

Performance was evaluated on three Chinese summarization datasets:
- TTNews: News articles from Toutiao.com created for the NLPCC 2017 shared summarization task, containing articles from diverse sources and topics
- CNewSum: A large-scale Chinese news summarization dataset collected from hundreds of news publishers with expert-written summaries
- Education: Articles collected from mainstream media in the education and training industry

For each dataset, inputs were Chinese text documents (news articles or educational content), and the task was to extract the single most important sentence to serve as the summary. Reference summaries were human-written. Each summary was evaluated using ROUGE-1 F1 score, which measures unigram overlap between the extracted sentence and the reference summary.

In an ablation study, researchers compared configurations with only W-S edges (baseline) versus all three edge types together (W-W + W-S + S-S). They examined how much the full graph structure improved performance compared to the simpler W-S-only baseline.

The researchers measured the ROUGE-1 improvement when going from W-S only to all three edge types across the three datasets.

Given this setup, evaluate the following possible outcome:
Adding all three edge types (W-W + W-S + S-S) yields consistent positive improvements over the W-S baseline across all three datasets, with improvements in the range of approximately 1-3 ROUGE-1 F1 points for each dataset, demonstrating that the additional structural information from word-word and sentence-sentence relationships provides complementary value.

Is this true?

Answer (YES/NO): NO